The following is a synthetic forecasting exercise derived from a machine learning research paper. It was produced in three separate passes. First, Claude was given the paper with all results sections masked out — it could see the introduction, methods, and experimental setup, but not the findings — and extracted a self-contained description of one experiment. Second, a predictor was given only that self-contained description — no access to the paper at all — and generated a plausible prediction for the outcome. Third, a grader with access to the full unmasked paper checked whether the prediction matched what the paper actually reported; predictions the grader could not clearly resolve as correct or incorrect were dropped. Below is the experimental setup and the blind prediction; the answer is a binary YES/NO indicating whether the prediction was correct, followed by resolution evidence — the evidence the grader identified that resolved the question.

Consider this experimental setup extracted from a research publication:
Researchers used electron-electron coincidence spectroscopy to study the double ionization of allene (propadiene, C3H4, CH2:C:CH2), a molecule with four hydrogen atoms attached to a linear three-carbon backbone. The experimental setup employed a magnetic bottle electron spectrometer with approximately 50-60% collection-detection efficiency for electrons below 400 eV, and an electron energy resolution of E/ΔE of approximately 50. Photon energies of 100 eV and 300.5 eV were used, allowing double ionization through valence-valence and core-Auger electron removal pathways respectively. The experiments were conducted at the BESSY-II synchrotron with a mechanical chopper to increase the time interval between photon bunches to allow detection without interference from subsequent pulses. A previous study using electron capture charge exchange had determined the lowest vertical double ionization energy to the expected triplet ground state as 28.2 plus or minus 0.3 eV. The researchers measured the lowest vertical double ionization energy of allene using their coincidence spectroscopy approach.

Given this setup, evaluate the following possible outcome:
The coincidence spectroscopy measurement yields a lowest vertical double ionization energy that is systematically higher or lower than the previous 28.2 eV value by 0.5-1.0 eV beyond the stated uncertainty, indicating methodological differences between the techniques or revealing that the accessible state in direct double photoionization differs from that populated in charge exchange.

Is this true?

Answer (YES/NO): NO